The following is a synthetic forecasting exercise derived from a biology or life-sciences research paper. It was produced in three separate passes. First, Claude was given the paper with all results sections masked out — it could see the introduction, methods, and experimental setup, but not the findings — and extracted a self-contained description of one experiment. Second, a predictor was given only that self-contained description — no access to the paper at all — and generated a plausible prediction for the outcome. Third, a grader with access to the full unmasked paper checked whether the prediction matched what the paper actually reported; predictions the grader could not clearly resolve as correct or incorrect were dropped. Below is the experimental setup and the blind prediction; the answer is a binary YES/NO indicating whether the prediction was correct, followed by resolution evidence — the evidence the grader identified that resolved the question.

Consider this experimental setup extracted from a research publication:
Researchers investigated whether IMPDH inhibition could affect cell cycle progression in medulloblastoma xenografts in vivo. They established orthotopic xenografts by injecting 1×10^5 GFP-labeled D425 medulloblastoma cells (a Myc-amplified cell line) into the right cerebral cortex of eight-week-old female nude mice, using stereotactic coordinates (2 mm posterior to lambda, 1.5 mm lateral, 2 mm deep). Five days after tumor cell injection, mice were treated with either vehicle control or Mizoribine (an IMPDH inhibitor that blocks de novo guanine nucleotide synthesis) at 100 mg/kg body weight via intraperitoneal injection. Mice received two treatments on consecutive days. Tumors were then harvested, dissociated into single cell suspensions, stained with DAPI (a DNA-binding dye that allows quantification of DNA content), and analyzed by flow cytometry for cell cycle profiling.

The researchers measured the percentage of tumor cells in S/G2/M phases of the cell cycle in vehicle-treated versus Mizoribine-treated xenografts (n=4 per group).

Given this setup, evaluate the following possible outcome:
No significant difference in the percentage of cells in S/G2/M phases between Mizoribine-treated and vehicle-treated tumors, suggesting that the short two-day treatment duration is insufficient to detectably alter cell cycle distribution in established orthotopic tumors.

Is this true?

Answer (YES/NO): NO